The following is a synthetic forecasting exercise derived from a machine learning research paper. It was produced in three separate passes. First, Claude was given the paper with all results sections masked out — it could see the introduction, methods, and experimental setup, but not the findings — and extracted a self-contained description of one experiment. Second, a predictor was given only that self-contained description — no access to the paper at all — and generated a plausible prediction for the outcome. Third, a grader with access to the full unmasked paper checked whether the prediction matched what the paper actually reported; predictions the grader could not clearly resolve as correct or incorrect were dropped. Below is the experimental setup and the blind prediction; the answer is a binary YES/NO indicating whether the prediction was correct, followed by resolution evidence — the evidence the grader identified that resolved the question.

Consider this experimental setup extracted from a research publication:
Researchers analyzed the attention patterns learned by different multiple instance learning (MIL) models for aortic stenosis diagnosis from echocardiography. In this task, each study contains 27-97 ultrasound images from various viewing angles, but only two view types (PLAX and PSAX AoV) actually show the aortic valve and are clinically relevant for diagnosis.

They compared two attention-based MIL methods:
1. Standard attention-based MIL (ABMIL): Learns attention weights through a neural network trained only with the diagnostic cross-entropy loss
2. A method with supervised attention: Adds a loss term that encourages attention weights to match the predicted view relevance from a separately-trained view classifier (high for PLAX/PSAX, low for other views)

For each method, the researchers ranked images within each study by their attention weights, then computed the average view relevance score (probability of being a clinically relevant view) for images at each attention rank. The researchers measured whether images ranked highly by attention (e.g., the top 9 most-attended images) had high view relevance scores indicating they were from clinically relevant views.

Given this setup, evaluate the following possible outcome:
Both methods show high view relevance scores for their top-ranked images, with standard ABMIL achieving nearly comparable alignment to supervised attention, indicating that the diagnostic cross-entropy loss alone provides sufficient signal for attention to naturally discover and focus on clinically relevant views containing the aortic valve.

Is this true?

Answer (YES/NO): NO